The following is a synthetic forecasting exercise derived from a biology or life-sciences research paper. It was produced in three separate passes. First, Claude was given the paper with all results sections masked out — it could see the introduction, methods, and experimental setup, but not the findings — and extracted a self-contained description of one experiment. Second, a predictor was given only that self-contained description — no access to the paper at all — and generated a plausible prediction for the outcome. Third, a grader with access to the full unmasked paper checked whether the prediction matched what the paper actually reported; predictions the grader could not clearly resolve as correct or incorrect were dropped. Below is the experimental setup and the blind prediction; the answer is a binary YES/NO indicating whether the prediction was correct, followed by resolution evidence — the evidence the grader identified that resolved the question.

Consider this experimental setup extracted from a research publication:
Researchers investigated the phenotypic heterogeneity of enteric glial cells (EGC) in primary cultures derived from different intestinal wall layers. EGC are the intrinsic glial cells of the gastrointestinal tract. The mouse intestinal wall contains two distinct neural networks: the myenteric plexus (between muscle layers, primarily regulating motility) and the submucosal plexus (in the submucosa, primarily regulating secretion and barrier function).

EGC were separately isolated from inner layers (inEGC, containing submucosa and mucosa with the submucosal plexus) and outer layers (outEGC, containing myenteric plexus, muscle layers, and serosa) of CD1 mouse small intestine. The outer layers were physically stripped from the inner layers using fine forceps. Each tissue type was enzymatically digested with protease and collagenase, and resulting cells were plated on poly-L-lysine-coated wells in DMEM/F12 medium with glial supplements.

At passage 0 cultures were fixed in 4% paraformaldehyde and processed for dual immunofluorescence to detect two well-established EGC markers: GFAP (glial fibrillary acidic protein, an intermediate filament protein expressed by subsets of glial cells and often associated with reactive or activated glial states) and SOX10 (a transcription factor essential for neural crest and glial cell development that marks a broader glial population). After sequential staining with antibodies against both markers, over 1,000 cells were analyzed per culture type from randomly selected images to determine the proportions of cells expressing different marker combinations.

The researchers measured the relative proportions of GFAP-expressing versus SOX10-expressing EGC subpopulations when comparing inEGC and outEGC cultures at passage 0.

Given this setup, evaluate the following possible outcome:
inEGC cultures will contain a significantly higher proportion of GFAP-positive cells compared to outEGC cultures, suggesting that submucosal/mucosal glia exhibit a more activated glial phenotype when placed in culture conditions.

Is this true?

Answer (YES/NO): NO